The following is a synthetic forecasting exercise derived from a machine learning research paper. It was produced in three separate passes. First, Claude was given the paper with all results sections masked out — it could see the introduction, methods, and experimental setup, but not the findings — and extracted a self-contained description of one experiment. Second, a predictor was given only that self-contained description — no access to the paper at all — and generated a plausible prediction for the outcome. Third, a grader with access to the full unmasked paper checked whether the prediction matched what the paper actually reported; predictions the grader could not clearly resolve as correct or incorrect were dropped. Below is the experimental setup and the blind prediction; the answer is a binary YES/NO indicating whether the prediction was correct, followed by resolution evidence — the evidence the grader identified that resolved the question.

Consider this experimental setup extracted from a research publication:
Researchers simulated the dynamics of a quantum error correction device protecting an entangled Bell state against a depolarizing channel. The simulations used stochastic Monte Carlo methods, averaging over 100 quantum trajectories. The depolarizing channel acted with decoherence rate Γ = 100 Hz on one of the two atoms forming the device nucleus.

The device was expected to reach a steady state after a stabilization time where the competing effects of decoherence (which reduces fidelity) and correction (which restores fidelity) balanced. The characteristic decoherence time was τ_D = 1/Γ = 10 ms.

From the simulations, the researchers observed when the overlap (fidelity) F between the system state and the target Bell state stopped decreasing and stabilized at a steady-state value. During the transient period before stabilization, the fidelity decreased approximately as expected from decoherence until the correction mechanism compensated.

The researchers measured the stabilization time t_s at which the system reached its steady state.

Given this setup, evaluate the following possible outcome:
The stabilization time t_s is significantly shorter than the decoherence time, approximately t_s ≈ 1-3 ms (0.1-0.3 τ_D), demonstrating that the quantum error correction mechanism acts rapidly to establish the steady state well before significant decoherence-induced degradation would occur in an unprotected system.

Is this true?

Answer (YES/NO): NO